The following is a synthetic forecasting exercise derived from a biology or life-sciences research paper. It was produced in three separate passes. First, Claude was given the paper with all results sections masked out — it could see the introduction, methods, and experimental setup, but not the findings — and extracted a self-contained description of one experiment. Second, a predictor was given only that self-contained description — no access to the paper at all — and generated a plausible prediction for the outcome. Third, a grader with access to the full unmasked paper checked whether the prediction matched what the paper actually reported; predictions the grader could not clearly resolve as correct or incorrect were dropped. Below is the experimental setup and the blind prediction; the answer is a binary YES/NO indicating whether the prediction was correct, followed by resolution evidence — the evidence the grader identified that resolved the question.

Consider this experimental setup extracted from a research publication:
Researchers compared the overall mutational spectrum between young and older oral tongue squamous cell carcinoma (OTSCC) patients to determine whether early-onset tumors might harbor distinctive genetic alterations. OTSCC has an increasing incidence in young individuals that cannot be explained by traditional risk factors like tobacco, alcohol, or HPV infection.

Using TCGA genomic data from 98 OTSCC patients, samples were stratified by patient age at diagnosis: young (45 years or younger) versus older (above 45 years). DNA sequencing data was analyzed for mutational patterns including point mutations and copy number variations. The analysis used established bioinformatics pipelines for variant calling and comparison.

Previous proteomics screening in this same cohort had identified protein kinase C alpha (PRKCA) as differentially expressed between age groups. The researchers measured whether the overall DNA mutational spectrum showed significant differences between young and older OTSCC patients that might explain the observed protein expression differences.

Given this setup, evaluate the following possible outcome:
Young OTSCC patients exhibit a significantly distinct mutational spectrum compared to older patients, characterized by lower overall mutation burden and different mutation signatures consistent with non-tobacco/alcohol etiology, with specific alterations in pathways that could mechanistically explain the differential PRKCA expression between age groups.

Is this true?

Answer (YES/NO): NO